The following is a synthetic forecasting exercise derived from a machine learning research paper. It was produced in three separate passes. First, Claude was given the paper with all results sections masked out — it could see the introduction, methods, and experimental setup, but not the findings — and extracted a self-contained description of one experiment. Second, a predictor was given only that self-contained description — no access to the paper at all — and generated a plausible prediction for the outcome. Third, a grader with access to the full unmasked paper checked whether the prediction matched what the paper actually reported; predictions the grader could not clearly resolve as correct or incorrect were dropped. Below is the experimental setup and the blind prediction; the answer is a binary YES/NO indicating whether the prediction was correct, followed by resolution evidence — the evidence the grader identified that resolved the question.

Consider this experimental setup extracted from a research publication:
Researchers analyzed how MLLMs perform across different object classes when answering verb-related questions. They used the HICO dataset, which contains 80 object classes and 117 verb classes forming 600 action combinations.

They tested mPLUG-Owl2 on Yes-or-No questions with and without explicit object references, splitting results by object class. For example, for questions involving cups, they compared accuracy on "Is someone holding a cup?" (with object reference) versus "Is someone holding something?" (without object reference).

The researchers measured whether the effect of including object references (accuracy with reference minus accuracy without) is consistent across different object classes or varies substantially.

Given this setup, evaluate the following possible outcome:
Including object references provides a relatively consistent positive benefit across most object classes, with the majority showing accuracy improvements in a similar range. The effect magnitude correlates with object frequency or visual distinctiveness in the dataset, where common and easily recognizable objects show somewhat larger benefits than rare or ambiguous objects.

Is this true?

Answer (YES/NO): NO